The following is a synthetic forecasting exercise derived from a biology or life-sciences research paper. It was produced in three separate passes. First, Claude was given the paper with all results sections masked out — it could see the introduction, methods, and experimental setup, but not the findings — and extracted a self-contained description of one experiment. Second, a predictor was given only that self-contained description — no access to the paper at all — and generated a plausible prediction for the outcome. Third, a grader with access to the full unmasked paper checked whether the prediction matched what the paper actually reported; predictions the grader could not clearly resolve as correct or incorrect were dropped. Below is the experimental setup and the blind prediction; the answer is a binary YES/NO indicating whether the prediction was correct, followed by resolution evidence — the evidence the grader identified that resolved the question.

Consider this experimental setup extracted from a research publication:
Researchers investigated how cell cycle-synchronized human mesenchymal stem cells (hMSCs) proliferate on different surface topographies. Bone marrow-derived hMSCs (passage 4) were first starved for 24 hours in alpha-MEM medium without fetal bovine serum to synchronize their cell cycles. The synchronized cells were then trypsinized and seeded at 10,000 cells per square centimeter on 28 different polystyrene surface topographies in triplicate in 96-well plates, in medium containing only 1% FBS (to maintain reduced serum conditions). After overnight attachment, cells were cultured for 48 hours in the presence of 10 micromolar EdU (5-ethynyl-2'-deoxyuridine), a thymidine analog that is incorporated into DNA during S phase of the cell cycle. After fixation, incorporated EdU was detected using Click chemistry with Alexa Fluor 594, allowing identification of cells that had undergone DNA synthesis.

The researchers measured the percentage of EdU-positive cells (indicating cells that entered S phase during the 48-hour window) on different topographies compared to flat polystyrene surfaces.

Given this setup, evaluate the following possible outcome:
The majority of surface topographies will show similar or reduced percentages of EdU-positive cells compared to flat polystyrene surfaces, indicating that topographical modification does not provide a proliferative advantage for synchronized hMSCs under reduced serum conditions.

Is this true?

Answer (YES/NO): YES